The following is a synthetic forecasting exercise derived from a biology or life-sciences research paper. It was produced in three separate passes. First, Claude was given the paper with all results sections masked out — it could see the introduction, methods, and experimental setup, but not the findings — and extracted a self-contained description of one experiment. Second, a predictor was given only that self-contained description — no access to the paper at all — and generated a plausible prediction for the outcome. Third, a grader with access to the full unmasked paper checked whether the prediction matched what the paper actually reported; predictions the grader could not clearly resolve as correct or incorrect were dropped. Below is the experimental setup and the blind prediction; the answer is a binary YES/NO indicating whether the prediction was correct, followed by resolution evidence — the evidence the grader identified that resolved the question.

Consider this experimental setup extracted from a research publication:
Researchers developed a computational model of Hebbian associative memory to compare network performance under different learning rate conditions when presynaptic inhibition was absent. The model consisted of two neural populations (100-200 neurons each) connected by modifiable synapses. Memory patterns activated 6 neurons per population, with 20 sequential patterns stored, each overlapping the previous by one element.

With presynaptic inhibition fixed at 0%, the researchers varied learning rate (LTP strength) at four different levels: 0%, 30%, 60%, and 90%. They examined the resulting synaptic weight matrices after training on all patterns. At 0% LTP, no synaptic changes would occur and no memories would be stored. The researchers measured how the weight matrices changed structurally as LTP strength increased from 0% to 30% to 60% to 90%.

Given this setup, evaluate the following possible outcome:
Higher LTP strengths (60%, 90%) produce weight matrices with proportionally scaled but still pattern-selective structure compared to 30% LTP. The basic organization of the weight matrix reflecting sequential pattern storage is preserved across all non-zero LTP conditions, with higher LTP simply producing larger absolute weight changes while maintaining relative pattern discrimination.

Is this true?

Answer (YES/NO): NO